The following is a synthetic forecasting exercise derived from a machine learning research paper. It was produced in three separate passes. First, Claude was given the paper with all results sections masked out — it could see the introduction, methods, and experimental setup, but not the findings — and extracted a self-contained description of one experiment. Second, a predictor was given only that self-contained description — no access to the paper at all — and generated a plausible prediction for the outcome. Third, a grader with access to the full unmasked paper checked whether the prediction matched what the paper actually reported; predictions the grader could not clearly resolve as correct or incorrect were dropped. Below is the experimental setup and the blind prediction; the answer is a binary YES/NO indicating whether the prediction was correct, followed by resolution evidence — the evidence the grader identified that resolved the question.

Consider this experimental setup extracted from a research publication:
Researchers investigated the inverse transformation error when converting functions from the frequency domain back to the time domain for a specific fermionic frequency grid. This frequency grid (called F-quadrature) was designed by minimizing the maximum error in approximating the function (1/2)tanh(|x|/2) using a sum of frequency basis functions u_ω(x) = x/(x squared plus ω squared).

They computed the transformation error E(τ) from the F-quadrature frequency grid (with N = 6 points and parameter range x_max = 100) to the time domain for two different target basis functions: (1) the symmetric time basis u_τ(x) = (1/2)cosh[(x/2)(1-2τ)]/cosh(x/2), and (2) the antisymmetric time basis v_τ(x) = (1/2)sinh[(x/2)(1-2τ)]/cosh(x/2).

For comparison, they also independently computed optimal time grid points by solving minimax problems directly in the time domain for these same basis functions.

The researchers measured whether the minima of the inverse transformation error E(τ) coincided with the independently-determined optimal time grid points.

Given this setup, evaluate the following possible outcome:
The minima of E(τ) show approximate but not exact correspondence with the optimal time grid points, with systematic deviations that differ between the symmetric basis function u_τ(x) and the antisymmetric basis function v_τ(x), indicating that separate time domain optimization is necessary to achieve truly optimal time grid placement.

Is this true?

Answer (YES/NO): YES